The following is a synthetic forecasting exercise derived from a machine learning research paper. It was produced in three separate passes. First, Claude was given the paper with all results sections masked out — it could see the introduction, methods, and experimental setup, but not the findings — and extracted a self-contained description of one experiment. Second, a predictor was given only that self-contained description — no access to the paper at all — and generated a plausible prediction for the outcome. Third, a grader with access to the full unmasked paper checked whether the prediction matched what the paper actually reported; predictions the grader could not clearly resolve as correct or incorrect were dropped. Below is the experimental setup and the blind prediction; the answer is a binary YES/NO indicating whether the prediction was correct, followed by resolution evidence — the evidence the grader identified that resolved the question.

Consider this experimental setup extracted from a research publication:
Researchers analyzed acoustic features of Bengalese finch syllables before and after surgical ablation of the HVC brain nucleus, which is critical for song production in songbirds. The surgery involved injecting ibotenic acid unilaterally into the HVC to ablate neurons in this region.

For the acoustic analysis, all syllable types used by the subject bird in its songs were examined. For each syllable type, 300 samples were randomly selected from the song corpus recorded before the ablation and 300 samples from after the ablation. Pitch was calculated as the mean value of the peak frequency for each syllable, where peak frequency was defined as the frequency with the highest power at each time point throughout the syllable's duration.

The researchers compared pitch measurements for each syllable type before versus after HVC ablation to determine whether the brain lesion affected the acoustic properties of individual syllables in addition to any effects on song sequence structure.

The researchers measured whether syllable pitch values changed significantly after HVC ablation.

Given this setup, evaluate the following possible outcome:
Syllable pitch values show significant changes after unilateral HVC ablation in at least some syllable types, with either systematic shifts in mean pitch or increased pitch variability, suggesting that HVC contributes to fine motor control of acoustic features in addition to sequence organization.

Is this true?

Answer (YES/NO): NO